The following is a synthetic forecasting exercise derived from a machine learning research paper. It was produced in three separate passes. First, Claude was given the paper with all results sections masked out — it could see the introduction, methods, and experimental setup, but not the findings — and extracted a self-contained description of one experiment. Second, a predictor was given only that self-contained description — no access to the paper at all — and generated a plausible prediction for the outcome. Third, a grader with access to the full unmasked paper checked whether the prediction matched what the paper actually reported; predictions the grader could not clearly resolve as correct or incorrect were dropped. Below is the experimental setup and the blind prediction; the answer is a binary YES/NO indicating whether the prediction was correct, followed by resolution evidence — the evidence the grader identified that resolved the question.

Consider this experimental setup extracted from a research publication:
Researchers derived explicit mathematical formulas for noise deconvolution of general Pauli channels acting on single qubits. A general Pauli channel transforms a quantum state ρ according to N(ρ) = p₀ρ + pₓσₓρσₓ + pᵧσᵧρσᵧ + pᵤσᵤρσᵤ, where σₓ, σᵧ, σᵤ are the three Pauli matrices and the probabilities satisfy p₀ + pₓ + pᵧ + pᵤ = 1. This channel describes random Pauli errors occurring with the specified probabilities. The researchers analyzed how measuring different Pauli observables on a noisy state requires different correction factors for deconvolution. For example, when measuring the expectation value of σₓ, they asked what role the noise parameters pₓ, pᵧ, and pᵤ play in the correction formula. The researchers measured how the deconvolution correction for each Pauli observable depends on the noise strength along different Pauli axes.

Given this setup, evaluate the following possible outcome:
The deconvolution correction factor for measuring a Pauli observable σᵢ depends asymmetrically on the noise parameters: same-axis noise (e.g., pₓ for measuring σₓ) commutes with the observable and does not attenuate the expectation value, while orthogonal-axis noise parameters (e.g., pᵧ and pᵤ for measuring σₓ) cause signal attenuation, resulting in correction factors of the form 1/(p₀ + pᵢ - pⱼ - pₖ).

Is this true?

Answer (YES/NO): YES